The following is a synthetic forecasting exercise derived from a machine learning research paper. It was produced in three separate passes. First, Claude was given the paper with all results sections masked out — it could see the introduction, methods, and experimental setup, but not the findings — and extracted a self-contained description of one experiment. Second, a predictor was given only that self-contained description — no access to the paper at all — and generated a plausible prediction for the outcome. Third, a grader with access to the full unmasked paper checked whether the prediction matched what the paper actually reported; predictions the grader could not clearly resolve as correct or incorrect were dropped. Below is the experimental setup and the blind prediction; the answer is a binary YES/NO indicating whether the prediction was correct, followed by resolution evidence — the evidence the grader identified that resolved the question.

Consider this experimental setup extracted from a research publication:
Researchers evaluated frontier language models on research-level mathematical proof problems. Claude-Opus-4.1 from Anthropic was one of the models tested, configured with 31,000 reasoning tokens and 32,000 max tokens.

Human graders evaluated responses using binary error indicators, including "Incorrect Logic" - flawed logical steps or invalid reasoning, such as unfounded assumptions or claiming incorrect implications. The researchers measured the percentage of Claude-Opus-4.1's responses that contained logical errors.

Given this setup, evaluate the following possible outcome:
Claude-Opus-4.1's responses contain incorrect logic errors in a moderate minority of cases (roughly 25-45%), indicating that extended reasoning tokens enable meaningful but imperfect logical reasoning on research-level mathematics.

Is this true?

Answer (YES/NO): NO